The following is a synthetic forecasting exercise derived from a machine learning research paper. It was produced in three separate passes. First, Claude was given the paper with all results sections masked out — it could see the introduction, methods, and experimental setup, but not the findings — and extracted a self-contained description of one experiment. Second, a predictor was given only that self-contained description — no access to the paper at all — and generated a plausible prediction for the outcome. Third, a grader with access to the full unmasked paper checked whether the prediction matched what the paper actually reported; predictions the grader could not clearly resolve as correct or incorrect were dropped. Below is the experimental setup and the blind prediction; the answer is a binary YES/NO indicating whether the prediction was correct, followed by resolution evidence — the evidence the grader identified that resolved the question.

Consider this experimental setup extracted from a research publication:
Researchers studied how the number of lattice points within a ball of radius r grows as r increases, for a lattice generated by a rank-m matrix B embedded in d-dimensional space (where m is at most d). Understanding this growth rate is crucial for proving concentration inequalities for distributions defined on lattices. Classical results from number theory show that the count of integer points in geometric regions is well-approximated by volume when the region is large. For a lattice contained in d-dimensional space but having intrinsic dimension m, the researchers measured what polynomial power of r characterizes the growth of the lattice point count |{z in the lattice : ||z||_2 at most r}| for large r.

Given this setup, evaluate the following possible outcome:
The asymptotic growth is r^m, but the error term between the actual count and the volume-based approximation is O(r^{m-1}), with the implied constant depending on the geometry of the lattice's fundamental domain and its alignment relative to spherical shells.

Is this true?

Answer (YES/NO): NO